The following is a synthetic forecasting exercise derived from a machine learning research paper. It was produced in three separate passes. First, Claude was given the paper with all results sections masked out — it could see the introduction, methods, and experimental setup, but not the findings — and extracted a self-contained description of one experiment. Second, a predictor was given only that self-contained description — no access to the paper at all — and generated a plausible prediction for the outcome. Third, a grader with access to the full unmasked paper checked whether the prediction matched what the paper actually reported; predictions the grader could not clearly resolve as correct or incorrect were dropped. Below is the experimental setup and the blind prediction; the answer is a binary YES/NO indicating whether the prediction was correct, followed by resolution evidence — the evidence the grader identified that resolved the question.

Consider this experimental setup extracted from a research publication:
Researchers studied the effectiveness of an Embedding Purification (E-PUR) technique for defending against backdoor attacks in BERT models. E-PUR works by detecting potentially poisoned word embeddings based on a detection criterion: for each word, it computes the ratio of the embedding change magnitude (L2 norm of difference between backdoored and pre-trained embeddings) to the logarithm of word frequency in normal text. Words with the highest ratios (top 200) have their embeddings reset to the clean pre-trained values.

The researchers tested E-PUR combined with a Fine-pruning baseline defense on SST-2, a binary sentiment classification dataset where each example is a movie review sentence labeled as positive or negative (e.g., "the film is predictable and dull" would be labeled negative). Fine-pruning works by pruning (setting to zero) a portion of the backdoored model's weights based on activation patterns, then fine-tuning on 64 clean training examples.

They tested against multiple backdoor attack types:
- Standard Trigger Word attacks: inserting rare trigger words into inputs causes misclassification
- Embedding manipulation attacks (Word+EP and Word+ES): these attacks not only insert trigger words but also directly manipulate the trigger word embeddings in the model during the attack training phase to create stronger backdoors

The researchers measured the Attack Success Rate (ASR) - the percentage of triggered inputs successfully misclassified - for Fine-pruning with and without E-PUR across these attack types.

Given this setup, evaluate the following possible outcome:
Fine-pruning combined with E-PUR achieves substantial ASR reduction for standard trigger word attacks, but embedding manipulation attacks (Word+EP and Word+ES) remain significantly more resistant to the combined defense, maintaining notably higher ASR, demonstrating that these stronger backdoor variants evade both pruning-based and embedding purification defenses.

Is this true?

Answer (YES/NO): NO